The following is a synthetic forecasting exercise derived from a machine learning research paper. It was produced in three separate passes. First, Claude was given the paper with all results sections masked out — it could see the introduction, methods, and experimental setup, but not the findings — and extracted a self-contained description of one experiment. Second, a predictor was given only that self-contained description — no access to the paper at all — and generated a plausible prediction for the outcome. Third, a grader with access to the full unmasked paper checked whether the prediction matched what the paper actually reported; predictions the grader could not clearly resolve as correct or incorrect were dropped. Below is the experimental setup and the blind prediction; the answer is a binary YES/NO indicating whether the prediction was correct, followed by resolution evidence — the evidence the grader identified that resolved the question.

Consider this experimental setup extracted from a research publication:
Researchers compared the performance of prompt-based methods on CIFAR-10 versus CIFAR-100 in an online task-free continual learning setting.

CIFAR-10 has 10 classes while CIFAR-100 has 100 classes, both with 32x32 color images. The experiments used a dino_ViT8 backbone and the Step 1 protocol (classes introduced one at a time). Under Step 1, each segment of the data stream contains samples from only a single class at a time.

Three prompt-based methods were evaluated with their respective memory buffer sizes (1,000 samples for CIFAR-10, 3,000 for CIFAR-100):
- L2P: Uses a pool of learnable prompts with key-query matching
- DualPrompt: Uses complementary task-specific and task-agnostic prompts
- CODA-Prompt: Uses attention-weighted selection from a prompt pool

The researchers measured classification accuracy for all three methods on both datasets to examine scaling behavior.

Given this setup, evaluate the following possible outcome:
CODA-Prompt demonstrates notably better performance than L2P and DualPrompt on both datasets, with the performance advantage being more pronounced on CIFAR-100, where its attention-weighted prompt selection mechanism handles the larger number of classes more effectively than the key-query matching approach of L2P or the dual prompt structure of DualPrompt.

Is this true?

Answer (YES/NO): YES